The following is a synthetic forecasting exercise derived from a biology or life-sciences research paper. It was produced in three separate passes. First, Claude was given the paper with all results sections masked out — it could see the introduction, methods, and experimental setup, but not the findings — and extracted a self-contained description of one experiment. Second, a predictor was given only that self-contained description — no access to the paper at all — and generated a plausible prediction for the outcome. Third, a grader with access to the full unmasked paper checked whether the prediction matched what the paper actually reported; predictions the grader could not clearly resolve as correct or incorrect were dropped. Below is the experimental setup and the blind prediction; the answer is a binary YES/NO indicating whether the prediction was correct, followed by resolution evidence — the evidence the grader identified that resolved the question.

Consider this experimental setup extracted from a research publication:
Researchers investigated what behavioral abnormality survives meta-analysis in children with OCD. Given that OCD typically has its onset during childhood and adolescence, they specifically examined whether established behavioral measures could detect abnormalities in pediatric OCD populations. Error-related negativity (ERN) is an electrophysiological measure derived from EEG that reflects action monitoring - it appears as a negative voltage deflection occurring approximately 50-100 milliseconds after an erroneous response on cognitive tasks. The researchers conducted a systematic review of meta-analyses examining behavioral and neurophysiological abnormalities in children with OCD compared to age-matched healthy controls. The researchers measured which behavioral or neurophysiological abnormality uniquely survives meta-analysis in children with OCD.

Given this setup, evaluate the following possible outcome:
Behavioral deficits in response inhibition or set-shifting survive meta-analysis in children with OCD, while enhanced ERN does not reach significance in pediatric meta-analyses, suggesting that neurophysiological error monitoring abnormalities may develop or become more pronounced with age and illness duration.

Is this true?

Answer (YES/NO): NO